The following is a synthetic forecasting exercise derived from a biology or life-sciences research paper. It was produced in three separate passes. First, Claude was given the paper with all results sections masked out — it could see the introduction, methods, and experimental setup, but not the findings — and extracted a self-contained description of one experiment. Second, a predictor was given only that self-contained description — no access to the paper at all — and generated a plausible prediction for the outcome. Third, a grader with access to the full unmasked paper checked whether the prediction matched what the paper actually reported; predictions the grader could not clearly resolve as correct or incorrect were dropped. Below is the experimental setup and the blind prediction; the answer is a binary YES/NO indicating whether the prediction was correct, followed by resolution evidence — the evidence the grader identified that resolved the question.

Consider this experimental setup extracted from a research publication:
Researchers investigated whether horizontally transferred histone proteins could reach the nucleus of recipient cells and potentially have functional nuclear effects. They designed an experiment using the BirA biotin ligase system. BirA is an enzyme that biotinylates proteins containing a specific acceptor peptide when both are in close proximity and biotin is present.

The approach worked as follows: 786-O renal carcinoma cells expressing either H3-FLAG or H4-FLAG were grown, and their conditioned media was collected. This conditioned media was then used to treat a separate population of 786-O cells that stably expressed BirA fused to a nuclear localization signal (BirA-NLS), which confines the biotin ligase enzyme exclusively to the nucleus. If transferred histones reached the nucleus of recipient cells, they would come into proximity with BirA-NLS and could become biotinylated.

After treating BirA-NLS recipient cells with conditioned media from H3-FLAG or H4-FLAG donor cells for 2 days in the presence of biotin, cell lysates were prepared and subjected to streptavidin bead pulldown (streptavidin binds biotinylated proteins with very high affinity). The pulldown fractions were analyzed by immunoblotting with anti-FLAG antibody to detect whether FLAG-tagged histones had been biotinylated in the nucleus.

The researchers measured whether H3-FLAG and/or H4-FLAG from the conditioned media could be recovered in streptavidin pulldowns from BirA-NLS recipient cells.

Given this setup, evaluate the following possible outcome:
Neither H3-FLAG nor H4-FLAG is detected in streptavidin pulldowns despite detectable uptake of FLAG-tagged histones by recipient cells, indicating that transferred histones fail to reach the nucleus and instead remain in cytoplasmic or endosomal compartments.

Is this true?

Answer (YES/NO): NO